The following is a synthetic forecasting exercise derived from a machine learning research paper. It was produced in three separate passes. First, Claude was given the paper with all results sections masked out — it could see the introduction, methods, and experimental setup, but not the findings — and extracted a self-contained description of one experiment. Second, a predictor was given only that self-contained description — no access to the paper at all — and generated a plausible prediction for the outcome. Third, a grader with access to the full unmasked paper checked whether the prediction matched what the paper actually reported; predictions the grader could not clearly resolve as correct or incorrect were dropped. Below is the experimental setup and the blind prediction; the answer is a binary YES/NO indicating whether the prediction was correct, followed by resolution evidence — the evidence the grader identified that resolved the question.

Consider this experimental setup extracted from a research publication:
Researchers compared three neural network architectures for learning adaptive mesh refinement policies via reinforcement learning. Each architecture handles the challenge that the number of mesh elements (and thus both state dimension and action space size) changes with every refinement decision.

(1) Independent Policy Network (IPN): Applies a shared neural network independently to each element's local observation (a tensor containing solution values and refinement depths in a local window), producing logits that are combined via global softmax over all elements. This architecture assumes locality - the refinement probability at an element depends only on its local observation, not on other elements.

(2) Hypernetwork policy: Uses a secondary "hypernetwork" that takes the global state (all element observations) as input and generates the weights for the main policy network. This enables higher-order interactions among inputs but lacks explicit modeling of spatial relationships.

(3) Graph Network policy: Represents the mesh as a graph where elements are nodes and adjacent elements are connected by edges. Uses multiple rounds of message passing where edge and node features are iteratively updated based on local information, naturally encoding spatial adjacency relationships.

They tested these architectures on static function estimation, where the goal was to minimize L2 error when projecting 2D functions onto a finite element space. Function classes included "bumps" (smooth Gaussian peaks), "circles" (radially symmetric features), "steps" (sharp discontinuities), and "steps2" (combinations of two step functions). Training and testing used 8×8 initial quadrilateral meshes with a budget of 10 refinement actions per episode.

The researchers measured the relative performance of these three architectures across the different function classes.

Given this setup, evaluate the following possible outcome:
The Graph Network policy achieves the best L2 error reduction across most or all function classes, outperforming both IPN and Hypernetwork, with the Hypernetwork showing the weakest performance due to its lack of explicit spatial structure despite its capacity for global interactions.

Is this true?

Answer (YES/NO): NO